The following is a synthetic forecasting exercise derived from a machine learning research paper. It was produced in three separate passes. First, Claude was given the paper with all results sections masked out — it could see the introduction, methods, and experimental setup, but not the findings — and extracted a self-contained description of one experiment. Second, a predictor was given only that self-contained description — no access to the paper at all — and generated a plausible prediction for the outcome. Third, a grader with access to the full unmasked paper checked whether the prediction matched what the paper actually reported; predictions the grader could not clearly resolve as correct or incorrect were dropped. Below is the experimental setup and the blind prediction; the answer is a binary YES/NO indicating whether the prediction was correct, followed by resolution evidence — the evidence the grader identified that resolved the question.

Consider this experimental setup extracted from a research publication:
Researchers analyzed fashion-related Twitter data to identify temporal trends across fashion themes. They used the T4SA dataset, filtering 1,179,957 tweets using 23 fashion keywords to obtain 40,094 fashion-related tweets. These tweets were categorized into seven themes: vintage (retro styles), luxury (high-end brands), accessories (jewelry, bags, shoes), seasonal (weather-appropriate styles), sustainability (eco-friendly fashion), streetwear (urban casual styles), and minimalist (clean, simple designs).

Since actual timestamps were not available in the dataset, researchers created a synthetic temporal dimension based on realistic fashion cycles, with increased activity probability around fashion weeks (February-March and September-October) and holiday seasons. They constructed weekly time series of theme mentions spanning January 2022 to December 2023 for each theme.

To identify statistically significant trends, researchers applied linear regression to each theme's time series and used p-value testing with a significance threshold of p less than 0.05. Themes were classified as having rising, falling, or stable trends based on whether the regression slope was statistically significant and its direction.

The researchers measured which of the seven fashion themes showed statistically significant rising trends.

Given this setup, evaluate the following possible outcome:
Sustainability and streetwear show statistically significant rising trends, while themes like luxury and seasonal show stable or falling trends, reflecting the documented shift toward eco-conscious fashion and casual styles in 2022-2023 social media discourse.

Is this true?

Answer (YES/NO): NO